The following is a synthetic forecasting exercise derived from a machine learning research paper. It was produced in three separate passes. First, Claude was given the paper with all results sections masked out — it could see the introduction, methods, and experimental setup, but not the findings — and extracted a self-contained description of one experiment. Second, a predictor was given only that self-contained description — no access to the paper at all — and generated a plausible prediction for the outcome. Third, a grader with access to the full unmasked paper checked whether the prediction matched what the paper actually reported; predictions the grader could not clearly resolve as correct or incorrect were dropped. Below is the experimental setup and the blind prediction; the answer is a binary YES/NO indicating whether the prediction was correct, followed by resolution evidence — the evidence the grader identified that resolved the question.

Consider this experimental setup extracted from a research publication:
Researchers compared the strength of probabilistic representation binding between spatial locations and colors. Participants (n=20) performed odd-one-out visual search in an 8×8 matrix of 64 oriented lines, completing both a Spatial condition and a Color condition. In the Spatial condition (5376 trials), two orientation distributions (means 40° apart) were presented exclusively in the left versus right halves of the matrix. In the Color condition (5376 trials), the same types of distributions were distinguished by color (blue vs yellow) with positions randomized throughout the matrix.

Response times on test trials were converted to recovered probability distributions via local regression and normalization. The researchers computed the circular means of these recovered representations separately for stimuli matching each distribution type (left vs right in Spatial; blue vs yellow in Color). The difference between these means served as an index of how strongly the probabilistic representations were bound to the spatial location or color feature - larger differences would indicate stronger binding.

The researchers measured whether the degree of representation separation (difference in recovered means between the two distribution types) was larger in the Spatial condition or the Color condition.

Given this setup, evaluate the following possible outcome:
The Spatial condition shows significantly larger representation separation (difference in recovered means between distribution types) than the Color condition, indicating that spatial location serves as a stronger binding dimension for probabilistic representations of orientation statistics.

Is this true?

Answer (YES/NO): YES